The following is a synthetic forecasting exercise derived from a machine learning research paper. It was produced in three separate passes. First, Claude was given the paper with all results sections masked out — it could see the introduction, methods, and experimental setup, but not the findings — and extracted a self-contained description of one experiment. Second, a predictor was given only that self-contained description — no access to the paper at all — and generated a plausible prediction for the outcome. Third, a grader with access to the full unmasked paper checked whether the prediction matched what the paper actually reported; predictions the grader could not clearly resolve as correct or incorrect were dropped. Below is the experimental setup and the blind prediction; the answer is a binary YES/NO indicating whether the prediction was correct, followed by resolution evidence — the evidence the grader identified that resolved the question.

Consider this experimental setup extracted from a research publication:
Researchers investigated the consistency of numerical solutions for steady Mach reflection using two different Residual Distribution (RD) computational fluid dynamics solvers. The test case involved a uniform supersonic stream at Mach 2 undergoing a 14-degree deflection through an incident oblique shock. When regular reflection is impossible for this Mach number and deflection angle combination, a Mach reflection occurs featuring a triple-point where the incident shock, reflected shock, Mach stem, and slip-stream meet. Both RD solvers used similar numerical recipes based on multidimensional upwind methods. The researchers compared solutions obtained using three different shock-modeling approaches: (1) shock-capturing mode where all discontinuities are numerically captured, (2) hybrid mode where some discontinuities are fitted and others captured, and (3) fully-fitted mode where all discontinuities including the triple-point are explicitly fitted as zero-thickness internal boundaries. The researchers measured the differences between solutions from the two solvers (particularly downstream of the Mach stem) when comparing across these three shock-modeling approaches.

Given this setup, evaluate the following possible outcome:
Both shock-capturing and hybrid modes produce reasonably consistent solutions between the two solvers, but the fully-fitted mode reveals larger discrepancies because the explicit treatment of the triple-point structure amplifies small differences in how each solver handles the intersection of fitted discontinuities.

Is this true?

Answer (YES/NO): NO